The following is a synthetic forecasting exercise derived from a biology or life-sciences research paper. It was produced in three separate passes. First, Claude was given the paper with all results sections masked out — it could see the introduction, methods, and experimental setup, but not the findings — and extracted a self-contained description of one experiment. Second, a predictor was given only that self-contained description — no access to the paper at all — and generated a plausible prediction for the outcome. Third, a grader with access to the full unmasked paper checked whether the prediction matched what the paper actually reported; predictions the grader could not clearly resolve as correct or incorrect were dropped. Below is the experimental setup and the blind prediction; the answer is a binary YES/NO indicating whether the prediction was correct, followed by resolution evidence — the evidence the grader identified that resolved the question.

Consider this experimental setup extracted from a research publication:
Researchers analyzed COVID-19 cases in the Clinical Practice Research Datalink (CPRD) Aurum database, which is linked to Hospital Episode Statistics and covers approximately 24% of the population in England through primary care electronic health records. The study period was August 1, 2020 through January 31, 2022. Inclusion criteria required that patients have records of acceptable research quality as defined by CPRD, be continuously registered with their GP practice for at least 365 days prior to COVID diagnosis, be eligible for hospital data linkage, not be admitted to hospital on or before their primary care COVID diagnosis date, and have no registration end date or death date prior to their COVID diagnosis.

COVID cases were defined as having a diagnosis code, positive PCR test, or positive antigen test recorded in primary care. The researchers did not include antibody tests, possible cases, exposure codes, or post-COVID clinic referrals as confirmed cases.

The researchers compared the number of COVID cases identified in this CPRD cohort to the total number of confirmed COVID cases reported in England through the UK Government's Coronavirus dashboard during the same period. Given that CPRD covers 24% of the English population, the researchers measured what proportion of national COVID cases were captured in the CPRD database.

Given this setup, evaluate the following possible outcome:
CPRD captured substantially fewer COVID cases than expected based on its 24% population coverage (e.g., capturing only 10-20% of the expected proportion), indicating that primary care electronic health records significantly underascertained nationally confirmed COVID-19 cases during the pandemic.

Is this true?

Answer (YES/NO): YES